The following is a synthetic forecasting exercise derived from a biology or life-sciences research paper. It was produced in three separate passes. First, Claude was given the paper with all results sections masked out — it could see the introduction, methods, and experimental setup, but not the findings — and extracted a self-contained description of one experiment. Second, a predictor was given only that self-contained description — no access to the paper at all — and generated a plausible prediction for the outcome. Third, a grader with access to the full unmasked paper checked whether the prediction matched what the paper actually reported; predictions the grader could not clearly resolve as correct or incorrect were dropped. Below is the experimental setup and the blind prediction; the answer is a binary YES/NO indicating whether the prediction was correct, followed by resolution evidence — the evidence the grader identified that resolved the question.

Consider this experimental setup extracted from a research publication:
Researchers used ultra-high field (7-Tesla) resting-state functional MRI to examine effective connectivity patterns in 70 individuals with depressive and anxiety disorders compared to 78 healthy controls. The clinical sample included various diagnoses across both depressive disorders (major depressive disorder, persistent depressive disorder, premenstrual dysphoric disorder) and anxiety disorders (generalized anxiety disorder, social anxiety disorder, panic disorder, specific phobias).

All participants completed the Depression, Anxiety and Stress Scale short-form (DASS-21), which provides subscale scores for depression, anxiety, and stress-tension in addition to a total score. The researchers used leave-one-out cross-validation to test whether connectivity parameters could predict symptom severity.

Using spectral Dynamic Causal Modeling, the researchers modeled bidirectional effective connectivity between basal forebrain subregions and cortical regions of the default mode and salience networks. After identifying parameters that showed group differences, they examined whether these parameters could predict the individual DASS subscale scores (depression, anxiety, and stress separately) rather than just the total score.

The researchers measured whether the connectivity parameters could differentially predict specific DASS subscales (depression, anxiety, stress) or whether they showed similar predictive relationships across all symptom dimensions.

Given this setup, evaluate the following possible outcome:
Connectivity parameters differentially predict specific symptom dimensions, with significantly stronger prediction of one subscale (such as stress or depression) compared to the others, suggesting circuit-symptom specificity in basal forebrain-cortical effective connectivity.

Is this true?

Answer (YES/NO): NO